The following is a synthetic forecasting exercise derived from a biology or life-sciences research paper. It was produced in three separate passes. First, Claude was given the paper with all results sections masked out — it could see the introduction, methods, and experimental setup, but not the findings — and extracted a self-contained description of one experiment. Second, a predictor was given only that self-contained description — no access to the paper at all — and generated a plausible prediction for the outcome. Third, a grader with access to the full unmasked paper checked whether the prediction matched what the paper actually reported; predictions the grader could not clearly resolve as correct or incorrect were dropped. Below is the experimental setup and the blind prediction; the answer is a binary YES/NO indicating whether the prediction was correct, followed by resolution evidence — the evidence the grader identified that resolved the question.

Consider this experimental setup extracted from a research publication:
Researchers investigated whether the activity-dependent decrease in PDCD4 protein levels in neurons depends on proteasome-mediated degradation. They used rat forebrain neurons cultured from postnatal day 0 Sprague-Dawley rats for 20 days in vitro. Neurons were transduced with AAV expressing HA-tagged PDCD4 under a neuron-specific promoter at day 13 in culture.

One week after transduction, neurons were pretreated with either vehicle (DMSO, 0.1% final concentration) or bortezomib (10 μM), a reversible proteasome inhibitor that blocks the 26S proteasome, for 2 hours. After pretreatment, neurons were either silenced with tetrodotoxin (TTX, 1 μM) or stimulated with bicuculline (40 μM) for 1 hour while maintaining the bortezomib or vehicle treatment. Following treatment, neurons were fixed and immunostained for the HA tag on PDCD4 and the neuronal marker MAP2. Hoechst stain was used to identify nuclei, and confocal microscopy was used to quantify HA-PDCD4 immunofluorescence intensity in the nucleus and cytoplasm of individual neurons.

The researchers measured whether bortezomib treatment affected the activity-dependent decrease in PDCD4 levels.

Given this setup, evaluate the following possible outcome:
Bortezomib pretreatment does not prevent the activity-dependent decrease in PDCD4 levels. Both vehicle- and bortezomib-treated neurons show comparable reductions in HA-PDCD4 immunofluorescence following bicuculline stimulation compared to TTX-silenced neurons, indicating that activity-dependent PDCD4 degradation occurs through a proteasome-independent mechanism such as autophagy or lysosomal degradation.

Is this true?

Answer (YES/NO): NO